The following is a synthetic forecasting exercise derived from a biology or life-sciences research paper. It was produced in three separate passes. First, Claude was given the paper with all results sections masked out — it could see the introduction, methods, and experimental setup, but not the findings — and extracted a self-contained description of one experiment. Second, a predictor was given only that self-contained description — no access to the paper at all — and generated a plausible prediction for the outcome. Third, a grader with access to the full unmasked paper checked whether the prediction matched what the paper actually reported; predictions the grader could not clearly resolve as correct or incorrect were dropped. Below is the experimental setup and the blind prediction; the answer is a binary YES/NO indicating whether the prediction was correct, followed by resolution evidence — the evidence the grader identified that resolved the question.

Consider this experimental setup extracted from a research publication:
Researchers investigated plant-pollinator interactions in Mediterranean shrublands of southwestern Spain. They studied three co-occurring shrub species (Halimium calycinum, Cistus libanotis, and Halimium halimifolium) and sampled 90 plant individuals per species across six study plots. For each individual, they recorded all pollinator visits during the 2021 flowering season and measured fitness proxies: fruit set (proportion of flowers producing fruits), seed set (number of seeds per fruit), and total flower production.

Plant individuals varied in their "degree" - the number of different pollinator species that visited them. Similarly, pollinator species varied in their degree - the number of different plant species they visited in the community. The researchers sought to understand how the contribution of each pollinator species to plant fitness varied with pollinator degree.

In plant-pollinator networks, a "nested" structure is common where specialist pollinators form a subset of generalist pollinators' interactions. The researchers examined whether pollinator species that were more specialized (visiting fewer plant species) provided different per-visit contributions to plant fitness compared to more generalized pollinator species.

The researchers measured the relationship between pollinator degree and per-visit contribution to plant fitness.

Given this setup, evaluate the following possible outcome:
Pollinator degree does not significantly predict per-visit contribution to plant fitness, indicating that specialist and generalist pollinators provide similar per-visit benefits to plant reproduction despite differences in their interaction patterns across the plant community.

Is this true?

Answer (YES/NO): NO